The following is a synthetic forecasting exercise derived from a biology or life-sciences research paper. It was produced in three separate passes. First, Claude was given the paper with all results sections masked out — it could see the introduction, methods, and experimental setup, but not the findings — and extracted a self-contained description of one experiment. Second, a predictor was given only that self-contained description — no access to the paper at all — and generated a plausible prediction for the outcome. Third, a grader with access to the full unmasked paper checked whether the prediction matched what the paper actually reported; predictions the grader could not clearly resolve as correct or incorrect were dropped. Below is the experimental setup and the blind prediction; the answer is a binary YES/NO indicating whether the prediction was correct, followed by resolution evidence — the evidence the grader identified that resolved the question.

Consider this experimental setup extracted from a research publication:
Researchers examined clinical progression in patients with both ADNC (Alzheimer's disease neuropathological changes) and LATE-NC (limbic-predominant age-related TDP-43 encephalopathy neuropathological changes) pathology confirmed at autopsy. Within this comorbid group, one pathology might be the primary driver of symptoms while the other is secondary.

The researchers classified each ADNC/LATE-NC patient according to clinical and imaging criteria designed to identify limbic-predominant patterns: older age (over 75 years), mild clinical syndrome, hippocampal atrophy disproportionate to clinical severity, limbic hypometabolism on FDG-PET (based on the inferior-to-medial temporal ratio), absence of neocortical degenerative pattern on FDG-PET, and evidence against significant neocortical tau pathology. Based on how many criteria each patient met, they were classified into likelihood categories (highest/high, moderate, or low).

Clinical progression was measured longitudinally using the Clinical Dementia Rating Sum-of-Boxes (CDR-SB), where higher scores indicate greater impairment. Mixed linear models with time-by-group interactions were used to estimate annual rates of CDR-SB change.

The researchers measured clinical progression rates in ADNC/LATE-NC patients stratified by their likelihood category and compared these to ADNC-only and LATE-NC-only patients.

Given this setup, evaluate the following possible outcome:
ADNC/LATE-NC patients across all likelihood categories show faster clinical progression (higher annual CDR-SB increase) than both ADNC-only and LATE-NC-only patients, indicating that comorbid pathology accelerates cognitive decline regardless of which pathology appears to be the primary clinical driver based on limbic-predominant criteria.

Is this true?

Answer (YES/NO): NO